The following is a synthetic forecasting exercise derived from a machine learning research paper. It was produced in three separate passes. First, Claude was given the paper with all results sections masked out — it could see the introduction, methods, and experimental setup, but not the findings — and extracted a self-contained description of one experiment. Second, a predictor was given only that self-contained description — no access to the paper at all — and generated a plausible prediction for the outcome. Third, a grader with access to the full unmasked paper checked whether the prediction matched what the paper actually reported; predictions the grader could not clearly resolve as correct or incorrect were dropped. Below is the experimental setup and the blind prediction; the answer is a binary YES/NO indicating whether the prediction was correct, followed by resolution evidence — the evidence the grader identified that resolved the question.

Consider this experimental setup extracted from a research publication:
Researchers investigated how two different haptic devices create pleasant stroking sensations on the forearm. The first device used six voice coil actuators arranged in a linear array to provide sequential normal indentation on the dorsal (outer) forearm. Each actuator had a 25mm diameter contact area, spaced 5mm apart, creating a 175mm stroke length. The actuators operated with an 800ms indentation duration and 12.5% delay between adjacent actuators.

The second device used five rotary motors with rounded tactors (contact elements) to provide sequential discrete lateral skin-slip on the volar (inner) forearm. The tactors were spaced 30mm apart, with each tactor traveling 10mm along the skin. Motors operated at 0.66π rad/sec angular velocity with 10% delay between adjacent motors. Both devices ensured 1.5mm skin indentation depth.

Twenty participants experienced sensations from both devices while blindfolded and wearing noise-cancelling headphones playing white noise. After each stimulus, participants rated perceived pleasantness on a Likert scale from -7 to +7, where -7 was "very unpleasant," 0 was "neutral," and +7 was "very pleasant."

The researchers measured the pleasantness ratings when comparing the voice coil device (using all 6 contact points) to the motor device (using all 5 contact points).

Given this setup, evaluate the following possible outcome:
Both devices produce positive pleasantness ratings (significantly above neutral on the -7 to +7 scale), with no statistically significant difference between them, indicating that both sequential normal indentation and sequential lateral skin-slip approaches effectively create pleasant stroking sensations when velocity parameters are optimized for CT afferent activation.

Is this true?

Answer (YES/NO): NO